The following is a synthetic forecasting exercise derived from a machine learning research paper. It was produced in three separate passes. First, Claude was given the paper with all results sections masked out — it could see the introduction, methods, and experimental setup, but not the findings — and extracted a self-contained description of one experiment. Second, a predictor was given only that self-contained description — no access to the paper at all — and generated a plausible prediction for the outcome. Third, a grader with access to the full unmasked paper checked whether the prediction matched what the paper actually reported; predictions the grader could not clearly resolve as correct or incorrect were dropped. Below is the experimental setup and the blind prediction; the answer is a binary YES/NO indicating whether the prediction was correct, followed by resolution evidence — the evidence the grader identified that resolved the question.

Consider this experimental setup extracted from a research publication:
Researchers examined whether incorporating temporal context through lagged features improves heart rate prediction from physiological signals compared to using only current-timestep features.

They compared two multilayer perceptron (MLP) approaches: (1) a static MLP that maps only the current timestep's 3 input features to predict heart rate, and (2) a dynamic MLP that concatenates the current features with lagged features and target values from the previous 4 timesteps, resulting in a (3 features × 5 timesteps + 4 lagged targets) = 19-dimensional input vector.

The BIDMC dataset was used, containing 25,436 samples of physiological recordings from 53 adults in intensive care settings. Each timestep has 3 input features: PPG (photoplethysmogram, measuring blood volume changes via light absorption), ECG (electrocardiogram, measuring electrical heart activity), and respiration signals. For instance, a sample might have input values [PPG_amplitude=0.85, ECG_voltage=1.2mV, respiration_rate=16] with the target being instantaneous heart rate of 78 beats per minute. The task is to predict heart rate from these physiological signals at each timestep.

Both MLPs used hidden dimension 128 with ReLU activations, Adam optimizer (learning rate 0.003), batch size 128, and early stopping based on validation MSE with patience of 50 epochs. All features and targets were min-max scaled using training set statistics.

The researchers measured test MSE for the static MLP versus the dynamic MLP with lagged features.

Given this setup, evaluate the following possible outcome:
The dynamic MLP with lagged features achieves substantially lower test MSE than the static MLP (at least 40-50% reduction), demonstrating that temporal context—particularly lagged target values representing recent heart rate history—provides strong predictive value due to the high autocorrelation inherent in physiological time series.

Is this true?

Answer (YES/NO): YES